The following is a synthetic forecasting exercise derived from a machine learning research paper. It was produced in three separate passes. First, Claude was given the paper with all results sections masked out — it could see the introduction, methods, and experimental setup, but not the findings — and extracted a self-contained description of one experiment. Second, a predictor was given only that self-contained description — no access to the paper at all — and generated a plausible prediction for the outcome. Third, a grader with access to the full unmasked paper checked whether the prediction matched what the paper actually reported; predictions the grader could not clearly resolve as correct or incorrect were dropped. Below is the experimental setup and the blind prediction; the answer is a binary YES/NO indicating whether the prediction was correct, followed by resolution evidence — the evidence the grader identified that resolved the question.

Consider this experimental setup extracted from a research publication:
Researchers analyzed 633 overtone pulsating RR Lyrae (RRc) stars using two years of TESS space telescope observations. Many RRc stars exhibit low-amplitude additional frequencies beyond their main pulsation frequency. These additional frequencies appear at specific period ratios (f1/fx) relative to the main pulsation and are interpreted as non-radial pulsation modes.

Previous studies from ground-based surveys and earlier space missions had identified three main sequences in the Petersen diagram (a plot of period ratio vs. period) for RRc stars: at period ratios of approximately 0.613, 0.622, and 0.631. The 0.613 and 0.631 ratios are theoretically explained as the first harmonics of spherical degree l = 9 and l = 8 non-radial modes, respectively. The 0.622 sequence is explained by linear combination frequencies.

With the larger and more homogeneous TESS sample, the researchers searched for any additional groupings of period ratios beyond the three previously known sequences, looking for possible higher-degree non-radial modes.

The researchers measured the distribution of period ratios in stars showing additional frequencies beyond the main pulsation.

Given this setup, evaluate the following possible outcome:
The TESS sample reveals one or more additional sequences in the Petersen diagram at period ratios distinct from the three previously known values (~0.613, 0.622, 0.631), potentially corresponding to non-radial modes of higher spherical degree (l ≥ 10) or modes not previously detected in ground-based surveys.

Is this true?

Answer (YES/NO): YES